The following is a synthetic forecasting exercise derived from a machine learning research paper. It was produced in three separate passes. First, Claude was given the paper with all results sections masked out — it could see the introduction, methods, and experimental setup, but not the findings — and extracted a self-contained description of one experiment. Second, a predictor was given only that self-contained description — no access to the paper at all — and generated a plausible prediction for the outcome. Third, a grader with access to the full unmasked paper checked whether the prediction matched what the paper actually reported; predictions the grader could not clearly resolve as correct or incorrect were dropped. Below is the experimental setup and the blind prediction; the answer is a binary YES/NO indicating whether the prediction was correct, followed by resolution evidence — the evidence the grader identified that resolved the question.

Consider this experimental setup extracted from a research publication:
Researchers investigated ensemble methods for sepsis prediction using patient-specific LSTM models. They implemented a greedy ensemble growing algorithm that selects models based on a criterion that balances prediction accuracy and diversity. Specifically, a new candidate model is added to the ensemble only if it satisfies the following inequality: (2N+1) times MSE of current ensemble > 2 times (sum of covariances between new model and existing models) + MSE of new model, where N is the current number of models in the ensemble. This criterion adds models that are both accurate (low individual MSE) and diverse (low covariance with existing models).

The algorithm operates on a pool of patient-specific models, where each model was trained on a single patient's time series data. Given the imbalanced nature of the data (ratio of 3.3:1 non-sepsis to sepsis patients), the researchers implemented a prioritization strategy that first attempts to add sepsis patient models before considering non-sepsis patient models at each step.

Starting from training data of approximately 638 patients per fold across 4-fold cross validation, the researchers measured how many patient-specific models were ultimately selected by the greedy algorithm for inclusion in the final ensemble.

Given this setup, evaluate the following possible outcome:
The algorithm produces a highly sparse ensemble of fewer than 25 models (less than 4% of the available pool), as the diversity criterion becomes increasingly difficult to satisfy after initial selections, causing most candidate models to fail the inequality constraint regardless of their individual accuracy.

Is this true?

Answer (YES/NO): NO